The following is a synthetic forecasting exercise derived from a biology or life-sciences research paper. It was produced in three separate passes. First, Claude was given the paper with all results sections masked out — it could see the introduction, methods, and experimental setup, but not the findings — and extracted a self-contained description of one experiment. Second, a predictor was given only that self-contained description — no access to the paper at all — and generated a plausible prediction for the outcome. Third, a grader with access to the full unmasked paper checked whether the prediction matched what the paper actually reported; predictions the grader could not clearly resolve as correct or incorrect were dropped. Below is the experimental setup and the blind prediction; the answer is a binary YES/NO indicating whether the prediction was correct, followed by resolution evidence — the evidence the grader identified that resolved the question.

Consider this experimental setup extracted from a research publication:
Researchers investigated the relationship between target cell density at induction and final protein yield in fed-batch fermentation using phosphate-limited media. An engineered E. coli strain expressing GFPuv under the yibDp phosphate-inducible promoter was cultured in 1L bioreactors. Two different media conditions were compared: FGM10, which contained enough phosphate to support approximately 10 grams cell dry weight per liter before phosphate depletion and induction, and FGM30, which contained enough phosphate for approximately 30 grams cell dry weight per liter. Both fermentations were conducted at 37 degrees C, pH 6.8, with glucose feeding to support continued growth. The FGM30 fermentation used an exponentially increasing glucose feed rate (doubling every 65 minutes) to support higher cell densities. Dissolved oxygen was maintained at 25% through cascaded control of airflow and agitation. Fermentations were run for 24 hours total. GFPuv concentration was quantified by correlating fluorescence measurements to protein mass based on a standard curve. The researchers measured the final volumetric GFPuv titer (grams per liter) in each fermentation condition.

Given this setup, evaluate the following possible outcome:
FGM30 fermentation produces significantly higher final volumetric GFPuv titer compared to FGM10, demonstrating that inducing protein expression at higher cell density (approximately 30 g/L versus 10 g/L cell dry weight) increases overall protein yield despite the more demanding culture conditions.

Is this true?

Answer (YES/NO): YES